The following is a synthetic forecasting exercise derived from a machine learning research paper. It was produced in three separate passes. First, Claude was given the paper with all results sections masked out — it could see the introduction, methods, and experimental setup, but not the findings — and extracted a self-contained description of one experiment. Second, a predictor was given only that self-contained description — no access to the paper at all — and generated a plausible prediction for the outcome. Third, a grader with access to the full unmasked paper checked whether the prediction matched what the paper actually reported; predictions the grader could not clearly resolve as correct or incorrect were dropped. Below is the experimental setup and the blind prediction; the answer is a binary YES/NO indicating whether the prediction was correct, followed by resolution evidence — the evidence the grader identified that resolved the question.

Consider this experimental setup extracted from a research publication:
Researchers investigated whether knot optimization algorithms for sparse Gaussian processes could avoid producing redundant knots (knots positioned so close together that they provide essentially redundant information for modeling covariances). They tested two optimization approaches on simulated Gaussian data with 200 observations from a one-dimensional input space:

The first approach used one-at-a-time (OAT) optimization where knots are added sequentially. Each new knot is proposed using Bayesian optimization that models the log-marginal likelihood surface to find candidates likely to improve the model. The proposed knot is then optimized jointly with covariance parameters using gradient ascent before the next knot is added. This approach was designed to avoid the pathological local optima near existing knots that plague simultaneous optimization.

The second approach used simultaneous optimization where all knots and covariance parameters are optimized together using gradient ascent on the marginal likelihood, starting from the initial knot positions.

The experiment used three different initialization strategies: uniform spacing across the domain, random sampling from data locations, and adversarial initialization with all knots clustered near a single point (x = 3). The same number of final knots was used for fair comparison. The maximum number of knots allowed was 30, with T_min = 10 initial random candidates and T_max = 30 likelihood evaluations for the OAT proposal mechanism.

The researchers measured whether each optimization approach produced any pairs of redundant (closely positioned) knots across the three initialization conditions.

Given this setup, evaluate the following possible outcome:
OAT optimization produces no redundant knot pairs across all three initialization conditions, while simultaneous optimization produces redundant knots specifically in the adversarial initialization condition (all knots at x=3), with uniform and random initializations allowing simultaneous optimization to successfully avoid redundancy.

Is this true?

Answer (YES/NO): NO